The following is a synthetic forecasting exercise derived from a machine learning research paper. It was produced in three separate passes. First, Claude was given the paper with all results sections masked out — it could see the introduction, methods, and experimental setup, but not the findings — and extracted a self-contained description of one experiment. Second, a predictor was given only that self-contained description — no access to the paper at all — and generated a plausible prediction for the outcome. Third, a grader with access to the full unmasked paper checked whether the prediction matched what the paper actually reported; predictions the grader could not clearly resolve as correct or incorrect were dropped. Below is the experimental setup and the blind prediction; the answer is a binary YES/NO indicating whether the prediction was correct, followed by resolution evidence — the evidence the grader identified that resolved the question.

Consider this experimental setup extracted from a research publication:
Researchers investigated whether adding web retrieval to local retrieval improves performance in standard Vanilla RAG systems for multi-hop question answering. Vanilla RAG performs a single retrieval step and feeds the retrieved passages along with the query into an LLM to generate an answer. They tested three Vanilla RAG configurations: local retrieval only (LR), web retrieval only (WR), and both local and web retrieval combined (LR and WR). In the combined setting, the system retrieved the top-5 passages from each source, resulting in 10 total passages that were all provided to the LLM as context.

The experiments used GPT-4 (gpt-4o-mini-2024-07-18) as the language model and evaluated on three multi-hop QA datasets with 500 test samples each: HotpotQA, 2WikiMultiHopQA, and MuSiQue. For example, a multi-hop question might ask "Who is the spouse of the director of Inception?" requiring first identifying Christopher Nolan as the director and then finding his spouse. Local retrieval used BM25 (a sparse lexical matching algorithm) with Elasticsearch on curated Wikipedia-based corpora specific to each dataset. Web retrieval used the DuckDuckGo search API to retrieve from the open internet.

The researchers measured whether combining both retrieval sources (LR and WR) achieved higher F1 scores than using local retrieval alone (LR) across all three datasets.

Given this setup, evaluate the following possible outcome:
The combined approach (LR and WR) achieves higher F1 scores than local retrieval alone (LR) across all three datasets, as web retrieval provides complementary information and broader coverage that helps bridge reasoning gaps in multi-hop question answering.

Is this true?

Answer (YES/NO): YES